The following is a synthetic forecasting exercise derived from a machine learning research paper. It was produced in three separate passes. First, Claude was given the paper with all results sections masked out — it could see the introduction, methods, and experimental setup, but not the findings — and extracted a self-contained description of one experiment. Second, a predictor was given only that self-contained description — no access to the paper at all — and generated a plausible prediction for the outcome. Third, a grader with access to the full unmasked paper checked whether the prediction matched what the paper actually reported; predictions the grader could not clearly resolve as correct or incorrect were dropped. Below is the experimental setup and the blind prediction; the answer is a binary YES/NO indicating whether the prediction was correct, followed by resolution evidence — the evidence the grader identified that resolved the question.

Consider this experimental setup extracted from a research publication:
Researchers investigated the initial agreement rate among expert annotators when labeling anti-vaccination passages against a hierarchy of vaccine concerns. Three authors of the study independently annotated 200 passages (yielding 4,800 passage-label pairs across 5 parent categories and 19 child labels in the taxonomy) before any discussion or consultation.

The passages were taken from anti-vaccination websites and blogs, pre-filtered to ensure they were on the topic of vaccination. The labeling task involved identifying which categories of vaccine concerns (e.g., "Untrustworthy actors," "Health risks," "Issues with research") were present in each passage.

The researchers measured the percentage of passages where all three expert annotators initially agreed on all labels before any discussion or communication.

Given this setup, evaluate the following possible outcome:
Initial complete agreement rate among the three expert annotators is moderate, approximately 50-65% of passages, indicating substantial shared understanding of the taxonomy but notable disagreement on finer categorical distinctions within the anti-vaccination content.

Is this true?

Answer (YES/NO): YES